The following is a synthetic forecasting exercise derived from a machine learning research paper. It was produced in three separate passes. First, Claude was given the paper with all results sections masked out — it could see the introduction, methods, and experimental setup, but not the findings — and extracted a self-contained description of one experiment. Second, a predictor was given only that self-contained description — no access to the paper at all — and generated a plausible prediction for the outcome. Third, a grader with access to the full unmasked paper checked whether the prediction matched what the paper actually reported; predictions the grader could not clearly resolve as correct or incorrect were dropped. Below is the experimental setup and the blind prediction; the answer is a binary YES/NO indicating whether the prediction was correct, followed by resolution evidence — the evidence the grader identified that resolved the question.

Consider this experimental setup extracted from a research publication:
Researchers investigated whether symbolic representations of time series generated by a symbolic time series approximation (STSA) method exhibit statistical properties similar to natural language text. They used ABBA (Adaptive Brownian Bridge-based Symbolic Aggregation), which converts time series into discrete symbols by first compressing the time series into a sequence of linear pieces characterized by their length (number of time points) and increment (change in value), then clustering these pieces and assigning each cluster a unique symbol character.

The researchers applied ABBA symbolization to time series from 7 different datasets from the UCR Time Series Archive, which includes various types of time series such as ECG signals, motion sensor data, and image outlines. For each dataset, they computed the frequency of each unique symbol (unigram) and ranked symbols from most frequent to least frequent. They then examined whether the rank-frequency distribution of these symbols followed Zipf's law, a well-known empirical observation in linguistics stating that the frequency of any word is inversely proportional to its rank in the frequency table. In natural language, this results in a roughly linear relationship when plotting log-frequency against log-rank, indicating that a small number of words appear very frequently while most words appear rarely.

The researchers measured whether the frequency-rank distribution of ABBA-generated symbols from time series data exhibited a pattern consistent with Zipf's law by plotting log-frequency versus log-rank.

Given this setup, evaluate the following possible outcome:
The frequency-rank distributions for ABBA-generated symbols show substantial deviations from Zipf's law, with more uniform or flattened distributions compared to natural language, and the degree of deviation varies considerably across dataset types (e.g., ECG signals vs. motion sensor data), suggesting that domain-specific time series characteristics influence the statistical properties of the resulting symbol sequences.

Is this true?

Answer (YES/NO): NO